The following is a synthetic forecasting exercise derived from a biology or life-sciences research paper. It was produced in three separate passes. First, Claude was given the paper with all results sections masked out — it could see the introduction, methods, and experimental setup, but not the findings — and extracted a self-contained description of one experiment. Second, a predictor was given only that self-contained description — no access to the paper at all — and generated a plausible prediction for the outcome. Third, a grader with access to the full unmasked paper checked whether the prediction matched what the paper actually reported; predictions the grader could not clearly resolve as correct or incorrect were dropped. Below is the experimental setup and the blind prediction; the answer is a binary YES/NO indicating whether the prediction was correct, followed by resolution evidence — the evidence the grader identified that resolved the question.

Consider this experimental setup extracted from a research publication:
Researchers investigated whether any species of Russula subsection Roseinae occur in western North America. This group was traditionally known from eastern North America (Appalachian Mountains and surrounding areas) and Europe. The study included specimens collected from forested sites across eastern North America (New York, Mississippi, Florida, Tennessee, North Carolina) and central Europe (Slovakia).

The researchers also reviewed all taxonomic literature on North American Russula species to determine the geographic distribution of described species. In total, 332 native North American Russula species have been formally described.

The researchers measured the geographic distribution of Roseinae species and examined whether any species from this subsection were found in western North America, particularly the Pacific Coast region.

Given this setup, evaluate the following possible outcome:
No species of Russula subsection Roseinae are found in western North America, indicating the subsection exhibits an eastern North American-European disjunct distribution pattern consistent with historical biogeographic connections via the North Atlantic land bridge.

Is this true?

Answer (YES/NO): YES